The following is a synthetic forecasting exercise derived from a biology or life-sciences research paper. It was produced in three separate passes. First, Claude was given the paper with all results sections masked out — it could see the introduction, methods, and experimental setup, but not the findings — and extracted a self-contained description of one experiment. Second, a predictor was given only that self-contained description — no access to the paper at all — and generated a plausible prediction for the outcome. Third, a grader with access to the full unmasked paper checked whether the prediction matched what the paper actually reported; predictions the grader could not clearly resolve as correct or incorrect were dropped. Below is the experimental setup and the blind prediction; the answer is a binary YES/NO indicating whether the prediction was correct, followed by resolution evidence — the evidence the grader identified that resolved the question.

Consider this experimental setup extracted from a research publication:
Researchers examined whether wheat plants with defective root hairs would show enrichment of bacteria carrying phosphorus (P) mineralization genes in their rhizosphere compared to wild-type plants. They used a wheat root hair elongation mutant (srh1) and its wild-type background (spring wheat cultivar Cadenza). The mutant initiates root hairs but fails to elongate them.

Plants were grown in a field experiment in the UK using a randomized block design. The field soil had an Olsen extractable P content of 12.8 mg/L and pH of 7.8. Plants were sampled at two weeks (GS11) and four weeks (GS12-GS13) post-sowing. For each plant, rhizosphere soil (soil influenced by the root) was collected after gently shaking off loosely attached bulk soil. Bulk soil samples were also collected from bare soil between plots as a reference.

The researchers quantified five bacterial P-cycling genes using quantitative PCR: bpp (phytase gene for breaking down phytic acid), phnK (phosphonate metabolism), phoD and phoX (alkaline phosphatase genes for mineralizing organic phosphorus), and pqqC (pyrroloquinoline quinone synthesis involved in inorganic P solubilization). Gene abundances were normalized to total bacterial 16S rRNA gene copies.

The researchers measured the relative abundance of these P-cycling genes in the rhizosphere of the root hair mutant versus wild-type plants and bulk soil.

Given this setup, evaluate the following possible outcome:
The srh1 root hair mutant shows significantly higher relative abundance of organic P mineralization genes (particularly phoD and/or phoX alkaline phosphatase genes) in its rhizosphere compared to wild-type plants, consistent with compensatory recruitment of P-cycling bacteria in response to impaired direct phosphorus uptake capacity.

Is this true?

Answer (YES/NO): YES